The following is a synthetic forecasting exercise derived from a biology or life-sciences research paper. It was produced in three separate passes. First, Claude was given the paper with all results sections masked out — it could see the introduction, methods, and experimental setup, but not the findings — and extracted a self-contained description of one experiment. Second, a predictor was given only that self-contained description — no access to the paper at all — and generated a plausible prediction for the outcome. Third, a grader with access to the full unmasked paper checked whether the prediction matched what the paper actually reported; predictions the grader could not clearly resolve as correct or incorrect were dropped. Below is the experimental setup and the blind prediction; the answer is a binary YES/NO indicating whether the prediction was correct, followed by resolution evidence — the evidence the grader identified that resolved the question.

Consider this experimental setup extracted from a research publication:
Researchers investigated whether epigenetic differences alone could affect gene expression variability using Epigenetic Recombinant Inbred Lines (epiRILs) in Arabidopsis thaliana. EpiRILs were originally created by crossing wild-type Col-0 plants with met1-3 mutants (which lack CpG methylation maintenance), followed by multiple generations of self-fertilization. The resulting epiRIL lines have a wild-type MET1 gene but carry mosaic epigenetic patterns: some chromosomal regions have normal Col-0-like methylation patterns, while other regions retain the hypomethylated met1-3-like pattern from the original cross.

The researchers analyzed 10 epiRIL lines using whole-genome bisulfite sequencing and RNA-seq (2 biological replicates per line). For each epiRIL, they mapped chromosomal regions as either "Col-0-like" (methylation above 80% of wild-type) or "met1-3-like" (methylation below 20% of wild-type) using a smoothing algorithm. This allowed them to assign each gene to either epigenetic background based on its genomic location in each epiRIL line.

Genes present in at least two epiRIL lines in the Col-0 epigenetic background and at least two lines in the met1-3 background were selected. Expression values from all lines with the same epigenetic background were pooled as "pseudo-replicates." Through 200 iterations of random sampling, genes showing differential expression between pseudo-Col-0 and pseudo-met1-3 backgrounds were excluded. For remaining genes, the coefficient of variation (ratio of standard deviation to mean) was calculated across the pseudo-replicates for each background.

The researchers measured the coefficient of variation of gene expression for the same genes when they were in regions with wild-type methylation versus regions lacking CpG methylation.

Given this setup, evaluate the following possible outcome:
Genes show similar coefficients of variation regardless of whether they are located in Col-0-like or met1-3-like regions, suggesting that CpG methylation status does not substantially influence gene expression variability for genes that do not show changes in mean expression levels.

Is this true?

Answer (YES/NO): YES